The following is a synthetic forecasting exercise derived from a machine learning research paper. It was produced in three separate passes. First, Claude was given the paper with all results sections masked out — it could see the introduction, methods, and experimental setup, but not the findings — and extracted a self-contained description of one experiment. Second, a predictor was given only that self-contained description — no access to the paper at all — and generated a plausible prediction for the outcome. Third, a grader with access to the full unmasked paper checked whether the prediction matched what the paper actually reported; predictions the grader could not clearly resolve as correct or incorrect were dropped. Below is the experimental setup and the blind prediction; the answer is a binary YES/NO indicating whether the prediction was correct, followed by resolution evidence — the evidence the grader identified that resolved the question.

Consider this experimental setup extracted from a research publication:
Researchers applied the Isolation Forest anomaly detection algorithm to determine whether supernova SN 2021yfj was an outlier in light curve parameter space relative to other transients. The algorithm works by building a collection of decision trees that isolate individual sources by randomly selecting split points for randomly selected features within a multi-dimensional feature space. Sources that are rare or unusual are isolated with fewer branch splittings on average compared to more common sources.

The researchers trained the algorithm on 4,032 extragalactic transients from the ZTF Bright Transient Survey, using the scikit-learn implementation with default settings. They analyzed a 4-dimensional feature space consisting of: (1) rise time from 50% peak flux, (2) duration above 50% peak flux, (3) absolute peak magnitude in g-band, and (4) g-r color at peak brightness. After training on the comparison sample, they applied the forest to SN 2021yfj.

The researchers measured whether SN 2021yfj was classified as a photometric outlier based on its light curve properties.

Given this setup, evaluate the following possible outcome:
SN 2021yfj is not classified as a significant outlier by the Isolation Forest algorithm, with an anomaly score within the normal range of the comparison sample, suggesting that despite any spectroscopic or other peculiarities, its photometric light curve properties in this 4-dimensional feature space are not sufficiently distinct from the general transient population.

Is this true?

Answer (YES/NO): YES